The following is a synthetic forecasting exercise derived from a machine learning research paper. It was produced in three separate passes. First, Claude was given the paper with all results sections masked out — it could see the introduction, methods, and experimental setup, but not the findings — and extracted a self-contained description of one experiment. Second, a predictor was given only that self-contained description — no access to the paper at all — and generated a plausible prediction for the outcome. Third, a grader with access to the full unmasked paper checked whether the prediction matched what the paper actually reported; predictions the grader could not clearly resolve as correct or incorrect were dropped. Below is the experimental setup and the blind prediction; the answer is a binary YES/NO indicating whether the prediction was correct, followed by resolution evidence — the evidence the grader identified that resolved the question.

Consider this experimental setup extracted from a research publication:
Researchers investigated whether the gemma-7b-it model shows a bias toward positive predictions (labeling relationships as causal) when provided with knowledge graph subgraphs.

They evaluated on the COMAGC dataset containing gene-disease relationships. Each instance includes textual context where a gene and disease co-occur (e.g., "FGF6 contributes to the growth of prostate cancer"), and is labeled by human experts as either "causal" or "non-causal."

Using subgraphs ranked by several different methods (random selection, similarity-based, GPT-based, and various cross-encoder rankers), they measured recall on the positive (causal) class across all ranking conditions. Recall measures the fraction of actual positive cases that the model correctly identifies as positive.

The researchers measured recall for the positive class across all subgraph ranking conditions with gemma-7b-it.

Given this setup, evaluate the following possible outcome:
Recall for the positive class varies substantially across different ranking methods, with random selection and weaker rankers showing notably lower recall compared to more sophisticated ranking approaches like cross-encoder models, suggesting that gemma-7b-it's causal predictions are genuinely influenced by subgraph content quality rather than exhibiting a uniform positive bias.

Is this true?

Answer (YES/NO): NO